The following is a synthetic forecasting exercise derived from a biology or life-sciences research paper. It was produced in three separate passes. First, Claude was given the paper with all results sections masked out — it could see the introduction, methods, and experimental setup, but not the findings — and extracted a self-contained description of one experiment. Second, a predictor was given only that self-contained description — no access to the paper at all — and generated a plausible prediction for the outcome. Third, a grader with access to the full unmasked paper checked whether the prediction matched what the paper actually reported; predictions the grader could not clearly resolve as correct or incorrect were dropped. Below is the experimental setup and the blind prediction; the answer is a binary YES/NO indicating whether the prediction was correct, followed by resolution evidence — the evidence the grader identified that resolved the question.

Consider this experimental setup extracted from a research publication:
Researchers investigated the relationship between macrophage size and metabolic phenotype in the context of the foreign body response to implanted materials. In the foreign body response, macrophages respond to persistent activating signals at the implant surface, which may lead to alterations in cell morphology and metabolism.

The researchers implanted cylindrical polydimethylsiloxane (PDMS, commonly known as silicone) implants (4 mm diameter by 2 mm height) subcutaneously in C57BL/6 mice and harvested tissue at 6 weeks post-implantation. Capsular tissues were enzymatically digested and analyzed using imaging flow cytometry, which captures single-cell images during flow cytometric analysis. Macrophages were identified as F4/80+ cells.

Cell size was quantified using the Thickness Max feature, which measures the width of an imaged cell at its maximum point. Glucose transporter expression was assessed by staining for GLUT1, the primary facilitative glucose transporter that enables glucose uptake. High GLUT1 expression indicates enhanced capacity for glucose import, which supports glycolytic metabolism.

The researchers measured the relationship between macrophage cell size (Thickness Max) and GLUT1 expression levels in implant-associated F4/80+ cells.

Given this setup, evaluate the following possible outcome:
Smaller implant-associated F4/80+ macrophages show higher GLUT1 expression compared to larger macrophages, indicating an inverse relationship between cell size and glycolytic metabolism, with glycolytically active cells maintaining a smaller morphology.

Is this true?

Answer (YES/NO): NO